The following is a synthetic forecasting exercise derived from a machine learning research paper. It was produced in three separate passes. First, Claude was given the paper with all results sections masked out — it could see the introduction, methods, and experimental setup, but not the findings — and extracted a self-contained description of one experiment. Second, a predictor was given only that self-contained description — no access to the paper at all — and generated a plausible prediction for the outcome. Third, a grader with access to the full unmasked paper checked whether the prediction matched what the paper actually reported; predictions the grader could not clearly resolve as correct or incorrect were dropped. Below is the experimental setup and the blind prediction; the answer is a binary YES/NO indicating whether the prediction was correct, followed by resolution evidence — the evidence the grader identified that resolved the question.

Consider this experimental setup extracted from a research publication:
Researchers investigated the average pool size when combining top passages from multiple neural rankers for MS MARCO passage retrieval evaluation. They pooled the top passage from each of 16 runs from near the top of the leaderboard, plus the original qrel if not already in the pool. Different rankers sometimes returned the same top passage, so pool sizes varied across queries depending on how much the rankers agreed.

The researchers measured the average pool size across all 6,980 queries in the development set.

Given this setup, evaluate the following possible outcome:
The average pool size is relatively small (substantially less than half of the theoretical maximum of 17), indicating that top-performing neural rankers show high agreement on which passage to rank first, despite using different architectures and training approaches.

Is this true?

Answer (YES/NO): YES